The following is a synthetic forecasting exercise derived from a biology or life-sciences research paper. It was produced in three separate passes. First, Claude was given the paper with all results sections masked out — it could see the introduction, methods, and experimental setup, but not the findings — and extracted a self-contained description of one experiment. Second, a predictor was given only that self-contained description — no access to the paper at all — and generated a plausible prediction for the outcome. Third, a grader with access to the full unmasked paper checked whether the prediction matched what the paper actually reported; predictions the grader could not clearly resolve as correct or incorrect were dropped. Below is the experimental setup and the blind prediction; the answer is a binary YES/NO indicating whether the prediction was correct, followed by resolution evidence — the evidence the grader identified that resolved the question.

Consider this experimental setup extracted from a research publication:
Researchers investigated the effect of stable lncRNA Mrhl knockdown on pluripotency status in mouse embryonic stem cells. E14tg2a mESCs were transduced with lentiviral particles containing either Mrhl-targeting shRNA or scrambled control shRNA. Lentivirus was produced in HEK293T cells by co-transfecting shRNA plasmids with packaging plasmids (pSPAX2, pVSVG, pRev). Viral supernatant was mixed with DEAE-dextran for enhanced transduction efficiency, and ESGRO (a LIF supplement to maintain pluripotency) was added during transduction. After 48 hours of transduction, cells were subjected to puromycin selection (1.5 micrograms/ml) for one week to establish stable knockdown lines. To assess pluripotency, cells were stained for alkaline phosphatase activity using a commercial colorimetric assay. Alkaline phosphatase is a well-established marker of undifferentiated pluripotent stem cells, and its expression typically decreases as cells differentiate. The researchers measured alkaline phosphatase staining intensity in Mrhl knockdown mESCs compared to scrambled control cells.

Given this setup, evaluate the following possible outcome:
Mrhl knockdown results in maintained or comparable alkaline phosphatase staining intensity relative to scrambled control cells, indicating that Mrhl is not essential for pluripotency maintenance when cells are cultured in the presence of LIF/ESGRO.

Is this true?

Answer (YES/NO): YES